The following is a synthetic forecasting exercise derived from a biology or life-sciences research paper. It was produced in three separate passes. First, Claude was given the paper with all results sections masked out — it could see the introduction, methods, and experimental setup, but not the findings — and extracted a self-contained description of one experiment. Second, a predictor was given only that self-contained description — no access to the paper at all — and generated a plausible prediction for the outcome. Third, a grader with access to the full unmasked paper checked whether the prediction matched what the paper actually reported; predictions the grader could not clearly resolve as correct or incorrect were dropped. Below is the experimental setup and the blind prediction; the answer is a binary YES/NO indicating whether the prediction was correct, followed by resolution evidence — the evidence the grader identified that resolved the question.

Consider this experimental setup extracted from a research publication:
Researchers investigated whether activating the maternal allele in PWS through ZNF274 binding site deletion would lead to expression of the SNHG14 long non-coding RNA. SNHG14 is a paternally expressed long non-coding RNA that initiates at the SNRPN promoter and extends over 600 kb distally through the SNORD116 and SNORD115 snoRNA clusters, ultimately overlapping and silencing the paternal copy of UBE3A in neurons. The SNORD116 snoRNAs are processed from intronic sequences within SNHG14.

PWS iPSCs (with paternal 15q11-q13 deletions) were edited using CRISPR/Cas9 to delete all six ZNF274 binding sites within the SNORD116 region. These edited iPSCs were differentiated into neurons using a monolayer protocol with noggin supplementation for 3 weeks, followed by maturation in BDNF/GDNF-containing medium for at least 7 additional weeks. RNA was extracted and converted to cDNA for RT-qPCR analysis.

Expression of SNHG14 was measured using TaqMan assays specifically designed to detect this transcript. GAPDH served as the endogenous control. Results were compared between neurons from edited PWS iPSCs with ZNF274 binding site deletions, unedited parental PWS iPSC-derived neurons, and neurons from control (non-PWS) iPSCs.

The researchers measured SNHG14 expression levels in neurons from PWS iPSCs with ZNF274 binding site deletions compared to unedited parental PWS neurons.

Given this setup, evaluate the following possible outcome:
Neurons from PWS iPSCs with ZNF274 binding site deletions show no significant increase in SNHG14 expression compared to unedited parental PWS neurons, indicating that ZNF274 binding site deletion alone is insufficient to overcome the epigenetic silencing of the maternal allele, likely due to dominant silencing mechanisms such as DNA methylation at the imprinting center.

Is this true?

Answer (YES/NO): NO